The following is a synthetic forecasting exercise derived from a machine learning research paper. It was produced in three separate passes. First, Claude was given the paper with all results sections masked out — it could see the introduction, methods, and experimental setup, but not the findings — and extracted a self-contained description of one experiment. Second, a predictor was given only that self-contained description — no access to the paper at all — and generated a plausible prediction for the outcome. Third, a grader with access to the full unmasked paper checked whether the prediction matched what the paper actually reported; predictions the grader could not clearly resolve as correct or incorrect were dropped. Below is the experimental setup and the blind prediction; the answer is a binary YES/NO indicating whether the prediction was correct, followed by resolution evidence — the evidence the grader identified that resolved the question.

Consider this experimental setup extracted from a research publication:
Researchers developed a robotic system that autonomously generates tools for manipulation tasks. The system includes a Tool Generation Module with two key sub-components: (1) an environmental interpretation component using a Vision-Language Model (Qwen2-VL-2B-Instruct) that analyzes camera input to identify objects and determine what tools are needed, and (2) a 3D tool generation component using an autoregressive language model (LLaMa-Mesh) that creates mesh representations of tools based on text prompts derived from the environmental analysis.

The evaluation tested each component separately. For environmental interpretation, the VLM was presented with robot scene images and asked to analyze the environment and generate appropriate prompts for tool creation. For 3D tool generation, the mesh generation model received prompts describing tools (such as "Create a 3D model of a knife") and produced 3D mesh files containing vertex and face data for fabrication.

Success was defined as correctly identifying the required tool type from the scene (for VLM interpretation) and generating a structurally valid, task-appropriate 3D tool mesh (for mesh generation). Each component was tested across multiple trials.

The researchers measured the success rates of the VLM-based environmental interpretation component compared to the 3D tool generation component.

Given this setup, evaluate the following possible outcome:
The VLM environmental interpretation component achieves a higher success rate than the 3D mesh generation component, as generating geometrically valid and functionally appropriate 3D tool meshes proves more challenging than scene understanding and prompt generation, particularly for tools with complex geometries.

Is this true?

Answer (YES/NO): NO